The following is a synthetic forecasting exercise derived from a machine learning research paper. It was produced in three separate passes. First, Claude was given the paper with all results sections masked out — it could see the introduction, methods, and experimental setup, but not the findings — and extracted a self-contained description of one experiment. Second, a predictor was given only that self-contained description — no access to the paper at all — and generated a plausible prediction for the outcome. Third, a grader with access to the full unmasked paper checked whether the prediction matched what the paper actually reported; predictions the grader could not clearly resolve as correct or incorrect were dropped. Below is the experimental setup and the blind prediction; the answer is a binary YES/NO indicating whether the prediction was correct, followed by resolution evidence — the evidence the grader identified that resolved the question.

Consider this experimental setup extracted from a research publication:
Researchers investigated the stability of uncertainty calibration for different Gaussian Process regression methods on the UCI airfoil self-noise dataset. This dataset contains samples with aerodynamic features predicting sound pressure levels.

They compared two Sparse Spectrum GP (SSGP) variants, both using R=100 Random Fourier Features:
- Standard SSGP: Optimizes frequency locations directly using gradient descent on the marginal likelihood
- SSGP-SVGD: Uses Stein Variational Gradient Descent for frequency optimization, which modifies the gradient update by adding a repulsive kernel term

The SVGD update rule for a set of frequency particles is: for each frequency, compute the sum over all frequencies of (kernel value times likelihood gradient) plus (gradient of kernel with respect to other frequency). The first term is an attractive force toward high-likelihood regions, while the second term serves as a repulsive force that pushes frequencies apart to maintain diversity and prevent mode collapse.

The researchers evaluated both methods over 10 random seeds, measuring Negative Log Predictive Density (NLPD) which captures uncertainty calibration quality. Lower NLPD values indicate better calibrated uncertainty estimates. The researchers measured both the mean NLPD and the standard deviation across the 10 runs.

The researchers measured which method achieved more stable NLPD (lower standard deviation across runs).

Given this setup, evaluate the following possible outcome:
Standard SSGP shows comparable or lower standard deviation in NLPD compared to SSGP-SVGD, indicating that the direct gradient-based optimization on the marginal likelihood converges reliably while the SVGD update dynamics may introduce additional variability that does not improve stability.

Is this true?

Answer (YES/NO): YES